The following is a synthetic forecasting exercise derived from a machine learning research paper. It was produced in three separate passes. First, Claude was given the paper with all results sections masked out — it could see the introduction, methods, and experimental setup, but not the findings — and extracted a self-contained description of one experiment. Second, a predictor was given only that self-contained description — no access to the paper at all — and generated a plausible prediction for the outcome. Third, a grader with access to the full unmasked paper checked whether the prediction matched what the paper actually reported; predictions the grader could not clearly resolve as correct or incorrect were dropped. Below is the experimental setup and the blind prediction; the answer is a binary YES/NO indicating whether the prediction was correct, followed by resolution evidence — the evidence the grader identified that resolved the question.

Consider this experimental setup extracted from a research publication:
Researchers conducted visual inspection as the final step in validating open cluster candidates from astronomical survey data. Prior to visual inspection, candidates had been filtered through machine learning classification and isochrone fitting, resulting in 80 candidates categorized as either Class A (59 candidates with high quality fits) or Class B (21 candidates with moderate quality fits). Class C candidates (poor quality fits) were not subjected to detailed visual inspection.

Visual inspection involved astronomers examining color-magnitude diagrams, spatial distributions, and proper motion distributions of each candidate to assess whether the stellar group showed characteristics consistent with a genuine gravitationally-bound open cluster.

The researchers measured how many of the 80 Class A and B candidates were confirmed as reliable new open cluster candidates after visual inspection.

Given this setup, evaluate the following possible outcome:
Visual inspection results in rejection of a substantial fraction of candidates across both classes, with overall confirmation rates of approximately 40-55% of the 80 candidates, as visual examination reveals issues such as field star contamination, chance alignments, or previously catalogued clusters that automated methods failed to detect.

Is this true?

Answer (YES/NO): NO